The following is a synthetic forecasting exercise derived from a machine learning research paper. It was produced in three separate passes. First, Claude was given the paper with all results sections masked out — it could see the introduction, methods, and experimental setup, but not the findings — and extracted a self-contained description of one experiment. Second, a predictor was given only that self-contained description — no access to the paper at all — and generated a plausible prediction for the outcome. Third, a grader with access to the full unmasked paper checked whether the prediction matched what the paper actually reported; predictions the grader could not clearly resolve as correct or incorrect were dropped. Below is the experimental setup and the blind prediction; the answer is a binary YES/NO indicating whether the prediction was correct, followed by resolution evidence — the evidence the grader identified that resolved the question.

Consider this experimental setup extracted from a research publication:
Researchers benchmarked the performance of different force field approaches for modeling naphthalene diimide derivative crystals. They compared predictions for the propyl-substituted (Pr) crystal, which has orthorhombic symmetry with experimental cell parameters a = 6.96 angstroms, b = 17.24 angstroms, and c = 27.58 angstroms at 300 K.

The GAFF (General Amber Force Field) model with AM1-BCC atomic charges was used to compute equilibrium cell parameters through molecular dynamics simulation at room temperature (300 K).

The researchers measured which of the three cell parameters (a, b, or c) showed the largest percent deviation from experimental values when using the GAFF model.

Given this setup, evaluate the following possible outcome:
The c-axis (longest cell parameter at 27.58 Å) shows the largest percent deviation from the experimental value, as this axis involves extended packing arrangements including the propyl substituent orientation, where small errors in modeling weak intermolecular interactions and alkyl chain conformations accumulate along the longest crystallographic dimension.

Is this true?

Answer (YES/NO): NO